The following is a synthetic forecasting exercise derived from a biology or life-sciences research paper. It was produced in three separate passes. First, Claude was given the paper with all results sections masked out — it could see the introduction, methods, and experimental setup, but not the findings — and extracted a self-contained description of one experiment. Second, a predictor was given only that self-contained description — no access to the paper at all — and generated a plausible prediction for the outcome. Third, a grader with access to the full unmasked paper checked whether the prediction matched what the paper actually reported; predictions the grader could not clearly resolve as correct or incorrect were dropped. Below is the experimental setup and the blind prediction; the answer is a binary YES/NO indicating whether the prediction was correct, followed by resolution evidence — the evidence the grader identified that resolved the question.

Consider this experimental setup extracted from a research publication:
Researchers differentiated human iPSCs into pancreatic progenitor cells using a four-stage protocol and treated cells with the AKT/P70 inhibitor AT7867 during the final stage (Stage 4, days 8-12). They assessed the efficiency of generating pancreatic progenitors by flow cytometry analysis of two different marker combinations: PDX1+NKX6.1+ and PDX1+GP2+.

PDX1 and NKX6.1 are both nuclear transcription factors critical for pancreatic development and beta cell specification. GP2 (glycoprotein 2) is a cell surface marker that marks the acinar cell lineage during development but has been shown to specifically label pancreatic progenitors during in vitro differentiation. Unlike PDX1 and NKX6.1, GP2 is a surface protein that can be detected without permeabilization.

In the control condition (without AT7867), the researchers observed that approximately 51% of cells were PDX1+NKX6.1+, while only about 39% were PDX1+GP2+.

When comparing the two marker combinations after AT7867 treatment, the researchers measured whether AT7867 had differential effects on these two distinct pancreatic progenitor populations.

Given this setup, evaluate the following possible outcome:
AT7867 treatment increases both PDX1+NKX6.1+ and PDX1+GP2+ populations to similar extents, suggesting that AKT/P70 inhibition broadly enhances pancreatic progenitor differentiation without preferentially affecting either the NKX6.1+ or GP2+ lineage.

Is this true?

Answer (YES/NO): YES